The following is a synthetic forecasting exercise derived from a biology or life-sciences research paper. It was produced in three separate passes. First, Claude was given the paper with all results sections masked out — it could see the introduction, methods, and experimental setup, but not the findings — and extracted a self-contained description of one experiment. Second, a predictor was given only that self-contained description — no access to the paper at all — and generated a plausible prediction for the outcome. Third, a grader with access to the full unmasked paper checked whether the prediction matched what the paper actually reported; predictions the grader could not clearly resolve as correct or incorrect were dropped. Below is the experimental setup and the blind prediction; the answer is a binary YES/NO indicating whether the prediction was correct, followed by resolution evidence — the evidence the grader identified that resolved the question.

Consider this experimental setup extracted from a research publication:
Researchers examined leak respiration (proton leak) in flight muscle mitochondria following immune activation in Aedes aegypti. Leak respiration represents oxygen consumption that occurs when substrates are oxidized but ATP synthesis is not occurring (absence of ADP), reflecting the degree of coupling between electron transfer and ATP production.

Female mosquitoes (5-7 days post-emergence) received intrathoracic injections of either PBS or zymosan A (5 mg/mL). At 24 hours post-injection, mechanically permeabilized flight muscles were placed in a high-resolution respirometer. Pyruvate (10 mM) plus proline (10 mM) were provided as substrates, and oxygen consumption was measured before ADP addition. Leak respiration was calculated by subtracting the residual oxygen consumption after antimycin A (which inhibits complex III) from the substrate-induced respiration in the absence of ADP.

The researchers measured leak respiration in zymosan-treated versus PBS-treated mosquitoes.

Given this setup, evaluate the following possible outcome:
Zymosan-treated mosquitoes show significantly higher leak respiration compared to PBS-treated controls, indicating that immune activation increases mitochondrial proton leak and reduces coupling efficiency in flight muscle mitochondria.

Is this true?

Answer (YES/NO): NO